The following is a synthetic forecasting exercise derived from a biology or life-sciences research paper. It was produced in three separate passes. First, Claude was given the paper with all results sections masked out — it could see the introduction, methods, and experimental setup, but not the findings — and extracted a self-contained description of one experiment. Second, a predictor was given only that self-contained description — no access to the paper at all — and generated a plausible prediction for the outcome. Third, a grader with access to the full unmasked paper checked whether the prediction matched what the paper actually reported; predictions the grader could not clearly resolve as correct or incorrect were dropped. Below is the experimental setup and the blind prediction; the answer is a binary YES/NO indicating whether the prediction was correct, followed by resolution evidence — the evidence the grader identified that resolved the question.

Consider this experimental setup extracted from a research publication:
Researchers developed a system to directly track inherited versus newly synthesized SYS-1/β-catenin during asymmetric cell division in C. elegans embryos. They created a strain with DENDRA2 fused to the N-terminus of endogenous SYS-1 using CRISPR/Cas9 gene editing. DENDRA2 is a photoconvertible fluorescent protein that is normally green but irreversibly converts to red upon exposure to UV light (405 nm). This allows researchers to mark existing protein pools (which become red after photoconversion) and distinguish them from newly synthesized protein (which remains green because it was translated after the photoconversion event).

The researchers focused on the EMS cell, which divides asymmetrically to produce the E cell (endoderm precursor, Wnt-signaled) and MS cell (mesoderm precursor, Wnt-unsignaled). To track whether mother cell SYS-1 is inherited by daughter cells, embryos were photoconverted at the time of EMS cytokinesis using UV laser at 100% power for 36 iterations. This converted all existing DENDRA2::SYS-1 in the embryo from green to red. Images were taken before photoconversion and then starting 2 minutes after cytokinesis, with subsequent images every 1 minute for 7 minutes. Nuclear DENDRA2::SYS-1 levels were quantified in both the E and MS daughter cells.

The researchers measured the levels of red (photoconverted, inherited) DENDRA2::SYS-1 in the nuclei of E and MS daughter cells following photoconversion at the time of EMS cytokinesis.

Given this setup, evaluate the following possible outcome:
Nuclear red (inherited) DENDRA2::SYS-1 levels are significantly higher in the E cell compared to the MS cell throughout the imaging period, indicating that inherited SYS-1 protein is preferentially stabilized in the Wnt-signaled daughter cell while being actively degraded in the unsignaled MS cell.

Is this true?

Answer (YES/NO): NO